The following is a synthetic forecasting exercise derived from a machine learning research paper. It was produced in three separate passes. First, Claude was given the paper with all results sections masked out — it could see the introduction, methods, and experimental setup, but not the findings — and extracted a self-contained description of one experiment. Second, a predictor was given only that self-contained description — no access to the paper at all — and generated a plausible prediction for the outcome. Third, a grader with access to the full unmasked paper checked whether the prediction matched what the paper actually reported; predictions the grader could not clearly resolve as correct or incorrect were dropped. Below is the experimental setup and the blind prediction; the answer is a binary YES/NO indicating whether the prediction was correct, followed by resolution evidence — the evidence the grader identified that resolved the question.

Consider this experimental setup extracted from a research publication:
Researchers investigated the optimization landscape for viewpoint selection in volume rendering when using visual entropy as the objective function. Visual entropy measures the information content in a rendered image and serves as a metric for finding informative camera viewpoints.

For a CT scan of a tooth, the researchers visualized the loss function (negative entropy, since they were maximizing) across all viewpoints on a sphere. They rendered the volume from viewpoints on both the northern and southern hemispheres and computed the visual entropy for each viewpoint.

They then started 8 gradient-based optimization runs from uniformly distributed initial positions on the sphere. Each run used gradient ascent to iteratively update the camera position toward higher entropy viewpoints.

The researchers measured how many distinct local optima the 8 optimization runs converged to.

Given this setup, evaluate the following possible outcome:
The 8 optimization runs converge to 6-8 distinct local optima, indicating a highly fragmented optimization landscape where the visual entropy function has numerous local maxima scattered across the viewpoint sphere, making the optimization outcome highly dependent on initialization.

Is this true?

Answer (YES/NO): NO